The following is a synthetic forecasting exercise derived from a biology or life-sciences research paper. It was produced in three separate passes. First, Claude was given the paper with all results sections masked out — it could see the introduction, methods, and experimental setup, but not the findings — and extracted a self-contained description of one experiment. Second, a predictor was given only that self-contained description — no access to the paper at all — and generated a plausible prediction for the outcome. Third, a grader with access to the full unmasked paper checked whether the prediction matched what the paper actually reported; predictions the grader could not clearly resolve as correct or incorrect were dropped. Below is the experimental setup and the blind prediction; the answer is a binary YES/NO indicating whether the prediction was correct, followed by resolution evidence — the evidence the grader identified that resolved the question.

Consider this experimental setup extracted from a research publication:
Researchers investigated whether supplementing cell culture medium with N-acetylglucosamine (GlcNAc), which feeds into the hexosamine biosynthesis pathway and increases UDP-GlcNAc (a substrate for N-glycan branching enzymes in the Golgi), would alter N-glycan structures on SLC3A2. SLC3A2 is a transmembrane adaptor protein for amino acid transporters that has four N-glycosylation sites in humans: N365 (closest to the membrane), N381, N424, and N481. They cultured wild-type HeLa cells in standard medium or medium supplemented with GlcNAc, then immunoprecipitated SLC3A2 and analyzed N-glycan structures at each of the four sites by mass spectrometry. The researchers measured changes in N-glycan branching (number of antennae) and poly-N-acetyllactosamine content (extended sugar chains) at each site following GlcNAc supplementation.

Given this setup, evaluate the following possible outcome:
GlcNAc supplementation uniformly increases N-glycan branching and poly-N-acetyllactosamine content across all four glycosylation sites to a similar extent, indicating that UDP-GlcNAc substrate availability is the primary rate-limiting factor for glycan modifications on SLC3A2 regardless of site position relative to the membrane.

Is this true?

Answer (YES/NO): NO